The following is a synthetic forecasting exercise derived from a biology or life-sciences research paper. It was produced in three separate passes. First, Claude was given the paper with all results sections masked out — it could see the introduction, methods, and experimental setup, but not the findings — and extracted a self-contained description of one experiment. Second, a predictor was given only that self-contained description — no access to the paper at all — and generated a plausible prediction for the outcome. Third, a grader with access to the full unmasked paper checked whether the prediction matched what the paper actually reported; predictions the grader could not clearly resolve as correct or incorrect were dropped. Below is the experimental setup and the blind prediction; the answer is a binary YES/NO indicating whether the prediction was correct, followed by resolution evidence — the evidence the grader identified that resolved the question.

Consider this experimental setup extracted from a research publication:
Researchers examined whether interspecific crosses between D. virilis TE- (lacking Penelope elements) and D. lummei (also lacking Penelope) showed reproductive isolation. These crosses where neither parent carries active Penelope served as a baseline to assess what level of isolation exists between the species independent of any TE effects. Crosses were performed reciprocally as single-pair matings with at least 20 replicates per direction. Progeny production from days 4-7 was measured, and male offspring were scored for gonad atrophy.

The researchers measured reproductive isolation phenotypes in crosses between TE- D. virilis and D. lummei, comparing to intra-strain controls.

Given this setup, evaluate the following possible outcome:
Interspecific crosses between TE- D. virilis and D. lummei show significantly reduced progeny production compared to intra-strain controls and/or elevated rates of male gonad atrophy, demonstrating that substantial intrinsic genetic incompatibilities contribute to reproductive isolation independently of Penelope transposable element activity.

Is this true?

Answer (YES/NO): NO